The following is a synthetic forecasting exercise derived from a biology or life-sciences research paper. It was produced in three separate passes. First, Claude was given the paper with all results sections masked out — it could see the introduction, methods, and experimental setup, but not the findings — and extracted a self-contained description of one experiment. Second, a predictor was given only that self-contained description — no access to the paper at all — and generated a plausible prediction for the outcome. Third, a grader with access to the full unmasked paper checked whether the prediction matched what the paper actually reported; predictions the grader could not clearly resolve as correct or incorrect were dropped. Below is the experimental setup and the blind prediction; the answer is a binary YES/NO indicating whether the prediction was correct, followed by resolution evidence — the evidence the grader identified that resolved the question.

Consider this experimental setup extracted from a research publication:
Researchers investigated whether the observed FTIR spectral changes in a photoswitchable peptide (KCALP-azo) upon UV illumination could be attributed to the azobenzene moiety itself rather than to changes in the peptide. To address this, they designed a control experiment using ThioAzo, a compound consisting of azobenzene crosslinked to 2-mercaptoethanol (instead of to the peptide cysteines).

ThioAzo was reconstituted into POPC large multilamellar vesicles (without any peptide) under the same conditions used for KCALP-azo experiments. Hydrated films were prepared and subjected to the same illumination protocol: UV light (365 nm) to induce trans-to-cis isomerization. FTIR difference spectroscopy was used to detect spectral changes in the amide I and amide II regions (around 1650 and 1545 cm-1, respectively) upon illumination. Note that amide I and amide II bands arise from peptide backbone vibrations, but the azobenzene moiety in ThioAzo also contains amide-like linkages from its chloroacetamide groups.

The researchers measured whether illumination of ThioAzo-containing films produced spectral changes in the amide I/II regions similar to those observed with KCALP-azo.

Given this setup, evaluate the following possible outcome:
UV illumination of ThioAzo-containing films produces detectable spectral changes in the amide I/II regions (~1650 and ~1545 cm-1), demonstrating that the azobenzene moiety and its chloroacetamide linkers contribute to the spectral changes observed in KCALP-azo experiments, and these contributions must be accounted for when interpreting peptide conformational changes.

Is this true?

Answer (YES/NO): YES